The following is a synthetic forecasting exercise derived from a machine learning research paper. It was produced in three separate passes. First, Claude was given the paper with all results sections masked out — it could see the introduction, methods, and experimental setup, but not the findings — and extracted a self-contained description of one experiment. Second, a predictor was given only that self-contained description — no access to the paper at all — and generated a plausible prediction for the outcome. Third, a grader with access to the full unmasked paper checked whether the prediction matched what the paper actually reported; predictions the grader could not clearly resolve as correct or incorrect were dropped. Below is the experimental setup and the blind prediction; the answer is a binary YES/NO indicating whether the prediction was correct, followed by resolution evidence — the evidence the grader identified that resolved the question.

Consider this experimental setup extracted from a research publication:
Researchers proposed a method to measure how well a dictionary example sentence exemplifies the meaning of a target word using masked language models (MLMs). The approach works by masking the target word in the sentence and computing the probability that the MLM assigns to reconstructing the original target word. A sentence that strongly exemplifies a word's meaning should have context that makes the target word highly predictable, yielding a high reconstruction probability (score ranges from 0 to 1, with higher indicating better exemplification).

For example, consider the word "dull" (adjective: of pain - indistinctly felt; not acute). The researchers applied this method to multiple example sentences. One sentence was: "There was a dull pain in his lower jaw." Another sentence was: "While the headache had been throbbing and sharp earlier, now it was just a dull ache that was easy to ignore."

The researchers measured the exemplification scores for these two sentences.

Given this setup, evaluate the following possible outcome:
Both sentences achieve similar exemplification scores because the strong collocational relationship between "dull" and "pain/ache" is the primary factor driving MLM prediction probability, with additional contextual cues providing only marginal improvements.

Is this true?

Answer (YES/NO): NO